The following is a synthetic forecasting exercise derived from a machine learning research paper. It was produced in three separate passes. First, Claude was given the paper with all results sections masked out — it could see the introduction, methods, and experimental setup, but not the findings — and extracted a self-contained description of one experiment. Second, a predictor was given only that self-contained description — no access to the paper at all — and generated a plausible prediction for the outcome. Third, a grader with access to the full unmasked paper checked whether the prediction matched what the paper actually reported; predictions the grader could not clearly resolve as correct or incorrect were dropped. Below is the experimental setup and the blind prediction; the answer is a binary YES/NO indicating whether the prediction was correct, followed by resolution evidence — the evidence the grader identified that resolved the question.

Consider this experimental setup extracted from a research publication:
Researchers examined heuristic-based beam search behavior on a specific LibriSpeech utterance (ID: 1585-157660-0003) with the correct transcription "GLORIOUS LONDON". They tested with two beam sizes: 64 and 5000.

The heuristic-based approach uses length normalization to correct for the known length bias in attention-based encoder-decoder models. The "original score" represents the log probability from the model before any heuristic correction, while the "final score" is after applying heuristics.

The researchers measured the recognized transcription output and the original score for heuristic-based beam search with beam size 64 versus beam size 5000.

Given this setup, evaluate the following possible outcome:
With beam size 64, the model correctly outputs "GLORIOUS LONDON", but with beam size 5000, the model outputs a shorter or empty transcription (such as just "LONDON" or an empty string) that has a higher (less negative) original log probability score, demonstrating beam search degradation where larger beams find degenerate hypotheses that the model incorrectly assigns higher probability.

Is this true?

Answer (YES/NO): NO